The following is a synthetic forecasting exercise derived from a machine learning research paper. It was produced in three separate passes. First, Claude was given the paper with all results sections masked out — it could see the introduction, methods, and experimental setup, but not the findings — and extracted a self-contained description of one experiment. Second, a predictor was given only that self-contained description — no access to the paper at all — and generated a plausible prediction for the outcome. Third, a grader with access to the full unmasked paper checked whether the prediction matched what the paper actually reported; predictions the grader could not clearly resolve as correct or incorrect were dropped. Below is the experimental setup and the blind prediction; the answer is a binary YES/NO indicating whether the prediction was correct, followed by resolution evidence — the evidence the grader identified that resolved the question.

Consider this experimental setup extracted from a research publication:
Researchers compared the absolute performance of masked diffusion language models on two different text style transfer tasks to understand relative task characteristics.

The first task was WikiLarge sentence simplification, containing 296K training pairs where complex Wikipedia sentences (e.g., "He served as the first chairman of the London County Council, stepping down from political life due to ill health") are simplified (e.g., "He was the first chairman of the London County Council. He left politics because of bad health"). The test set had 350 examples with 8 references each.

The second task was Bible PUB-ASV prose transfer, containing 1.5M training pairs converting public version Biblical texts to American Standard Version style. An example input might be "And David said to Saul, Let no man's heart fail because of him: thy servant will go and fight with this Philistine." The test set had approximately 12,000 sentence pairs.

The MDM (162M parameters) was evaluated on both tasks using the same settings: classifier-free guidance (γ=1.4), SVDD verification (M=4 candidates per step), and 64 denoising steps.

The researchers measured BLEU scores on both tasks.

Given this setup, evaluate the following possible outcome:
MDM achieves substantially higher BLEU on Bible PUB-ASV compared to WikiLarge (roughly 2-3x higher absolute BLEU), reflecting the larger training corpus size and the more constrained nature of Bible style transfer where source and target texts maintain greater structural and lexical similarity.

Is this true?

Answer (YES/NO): NO